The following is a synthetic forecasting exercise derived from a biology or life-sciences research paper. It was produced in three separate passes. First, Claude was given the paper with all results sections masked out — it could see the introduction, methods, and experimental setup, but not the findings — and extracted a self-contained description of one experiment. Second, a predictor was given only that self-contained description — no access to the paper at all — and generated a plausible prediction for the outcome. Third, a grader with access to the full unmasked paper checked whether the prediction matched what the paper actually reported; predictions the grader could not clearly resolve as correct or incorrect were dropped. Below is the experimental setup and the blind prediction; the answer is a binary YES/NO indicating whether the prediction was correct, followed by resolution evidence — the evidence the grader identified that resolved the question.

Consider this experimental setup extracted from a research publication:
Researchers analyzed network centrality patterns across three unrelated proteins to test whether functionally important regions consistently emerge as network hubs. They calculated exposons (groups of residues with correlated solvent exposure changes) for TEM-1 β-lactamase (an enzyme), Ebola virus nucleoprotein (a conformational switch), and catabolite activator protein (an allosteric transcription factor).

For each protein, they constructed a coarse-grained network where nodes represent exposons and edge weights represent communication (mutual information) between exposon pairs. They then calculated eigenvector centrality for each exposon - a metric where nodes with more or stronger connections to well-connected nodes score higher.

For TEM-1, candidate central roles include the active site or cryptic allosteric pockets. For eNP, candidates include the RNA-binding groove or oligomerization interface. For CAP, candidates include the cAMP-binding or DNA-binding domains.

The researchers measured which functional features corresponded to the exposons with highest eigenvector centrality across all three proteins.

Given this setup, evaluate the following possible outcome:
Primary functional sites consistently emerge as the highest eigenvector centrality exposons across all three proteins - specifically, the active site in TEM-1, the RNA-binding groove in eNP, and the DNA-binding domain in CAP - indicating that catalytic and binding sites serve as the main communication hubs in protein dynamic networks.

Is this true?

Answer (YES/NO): NO